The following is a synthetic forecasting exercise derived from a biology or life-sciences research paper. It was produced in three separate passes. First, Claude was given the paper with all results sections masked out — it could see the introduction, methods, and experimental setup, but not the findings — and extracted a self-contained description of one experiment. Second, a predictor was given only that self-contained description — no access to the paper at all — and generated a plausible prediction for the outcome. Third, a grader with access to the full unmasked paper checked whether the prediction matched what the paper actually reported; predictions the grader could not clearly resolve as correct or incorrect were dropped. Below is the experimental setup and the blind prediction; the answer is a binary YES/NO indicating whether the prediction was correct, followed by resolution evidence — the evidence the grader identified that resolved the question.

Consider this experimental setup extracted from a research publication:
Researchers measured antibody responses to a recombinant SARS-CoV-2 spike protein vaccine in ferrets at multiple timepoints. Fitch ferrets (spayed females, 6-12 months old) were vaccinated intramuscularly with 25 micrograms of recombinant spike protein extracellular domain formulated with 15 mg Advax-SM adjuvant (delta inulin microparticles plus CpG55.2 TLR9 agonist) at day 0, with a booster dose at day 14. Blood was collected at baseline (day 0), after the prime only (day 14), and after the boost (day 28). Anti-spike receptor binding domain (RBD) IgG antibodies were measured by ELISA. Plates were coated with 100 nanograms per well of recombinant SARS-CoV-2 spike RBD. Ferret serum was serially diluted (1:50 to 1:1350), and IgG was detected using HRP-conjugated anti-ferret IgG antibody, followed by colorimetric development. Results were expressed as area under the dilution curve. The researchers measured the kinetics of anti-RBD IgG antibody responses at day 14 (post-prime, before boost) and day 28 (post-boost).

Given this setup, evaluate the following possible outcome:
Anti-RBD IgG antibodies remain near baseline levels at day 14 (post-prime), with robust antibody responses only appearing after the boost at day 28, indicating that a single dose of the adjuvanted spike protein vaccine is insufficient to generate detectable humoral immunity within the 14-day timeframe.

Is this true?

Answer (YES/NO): NO